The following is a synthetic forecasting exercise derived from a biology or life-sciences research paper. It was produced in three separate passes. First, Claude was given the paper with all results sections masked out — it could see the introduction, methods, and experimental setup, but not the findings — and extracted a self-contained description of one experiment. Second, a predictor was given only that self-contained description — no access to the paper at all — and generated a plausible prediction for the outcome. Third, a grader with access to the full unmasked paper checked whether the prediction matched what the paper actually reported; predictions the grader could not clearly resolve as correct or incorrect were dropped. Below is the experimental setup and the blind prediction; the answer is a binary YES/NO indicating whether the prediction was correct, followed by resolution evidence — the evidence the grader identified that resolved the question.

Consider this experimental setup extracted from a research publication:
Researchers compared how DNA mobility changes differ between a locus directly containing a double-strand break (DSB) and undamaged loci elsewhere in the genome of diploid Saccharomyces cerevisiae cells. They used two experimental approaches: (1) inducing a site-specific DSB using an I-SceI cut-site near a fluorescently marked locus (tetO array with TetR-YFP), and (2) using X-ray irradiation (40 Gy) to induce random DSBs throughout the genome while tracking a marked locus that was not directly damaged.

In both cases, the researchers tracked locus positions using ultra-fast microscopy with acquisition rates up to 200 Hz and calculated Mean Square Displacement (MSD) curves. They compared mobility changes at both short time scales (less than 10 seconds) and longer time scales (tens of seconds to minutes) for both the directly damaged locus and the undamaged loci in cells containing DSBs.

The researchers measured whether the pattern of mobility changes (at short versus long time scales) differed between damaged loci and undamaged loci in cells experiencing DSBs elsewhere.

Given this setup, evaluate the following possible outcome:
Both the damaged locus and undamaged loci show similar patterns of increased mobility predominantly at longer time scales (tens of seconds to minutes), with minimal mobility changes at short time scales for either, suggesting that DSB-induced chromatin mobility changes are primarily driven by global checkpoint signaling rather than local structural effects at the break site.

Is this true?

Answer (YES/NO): NO